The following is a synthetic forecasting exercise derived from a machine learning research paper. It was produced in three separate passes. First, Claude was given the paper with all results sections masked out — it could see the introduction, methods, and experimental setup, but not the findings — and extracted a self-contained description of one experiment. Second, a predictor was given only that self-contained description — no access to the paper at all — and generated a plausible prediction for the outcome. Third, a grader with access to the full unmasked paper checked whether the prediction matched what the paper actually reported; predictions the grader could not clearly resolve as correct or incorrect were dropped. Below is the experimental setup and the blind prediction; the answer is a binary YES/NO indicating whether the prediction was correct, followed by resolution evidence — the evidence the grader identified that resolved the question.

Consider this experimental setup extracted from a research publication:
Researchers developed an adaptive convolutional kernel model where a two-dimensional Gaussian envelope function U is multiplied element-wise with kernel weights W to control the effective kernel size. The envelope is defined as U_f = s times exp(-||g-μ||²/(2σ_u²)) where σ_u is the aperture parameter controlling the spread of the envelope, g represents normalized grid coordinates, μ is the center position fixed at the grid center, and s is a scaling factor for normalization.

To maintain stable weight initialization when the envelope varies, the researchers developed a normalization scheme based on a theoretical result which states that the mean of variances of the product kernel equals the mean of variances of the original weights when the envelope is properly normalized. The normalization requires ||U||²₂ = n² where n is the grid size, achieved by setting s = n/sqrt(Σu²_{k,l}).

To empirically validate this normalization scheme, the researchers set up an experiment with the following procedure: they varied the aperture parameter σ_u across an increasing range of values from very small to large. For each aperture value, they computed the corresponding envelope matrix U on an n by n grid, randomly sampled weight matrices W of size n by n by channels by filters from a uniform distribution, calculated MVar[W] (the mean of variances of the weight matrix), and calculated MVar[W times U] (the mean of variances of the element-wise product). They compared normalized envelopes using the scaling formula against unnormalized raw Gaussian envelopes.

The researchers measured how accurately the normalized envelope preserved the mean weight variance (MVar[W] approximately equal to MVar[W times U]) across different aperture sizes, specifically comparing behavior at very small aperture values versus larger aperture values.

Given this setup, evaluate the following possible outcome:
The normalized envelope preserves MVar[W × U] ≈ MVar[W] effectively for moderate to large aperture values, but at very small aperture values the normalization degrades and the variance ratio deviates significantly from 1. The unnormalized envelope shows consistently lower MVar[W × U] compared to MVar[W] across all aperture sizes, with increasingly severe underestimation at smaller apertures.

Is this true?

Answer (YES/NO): NO